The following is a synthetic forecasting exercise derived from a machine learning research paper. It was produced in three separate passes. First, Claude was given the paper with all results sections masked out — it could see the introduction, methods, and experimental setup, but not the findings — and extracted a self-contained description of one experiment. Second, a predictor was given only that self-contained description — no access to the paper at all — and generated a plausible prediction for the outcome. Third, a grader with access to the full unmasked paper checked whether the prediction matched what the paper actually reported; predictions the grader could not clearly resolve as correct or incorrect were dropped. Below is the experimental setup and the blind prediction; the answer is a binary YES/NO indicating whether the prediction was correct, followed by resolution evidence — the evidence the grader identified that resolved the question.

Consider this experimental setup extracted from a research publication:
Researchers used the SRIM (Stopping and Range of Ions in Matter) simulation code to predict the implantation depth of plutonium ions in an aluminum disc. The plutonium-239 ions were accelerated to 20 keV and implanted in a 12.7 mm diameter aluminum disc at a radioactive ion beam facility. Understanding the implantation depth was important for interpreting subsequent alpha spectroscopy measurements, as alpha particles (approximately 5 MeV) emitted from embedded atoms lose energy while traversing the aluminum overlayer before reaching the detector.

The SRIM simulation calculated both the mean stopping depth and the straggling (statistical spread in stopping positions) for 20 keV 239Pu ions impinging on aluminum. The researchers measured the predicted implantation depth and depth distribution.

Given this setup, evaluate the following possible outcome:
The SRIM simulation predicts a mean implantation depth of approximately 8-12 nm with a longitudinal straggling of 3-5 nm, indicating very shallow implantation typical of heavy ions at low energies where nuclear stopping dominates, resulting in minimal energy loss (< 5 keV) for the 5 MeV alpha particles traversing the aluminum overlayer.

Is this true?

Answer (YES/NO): NO